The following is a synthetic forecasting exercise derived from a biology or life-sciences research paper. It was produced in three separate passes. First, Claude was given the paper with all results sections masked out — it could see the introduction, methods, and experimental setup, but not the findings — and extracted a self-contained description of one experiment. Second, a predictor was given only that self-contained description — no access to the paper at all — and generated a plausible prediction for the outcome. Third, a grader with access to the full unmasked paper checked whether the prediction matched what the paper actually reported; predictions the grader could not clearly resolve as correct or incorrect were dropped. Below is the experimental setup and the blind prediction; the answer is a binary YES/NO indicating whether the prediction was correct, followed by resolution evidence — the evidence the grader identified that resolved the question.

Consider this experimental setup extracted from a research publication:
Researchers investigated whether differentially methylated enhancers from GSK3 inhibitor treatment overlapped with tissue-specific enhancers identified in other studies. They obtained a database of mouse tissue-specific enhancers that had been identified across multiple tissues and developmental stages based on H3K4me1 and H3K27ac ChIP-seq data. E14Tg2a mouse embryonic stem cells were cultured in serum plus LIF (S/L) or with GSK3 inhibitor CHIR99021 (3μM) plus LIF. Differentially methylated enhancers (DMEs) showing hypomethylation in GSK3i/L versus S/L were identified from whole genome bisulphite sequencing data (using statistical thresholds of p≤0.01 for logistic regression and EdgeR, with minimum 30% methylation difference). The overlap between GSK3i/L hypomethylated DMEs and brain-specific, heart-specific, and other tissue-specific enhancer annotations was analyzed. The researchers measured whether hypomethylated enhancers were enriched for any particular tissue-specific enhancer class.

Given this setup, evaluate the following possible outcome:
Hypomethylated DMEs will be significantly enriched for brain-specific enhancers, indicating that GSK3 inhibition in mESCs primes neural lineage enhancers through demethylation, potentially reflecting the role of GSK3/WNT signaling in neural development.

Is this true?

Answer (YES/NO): NO